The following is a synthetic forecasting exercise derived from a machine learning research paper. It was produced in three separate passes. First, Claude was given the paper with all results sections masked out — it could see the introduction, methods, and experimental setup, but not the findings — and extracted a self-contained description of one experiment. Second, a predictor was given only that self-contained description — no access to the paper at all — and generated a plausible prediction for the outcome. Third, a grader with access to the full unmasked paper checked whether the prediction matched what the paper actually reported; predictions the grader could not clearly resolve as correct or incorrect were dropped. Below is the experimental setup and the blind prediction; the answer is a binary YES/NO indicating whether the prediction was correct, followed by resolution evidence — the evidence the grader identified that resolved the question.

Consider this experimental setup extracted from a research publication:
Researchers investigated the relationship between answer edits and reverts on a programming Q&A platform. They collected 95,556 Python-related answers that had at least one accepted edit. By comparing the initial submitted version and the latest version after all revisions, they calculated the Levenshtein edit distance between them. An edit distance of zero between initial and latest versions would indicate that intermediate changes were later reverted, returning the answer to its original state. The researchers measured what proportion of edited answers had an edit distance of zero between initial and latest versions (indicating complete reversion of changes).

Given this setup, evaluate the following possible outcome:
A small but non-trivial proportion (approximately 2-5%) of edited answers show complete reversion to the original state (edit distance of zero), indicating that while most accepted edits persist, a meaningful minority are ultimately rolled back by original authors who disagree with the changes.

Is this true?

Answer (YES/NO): NO